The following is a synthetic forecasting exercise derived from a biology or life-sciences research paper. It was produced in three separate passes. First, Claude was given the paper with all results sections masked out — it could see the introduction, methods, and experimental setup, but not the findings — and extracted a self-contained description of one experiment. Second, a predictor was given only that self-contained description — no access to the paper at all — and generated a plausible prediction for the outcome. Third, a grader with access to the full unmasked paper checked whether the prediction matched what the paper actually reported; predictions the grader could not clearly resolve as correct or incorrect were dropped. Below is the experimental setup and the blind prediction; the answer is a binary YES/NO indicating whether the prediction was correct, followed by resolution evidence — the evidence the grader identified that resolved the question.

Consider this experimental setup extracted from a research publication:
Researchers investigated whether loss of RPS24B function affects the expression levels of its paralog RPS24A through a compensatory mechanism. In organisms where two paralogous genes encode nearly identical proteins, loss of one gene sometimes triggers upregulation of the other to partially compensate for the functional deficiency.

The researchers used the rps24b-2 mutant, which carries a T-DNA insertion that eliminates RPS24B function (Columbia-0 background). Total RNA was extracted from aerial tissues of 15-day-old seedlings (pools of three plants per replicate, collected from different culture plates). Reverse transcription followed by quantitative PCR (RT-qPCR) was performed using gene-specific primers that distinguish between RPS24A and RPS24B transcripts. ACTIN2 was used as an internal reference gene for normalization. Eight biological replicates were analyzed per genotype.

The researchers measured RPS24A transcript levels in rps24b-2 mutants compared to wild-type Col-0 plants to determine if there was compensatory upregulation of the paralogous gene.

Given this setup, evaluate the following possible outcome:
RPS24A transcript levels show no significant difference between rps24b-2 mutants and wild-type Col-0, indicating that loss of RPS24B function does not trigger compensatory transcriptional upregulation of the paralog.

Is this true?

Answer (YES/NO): YES